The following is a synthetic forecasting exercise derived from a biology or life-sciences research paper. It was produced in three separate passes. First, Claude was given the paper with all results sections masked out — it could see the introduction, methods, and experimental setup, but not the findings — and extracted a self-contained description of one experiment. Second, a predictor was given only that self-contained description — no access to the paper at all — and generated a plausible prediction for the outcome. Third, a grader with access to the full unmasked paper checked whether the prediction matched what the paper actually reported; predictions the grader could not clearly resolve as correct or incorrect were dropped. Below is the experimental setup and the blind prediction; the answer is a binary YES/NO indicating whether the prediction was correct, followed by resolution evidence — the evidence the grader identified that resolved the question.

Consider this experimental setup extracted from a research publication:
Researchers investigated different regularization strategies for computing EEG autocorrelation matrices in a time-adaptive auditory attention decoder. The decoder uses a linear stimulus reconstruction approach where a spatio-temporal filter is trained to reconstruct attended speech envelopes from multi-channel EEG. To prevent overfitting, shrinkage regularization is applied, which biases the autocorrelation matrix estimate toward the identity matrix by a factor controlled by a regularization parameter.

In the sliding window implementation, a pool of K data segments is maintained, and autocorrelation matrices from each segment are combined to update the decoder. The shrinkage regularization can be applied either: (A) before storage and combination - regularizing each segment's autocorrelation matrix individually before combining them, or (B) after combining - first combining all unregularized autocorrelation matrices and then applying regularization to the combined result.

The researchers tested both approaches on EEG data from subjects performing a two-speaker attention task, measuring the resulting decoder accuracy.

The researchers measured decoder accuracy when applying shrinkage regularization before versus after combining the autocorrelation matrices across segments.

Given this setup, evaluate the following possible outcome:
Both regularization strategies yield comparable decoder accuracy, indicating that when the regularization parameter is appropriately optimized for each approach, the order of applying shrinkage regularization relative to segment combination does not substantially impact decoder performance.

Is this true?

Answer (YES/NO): NO